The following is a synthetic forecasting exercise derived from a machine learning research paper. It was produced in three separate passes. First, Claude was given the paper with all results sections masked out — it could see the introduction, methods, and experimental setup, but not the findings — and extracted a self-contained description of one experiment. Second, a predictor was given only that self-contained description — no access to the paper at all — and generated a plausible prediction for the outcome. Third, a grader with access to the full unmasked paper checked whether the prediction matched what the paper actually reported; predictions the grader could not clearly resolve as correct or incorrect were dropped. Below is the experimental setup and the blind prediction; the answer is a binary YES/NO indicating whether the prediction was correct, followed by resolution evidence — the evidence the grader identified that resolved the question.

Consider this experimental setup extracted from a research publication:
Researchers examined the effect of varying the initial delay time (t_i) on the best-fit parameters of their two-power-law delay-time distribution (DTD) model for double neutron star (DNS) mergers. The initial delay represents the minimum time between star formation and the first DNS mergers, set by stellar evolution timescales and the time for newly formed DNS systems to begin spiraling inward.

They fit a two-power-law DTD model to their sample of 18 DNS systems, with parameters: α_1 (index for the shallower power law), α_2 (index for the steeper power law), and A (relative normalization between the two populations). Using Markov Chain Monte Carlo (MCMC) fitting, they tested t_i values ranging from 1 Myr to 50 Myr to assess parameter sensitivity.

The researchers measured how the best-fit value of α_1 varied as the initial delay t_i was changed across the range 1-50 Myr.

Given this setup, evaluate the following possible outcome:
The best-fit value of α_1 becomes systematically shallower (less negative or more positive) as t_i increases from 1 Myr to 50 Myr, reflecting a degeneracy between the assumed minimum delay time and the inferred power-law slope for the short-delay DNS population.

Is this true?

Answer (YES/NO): NO